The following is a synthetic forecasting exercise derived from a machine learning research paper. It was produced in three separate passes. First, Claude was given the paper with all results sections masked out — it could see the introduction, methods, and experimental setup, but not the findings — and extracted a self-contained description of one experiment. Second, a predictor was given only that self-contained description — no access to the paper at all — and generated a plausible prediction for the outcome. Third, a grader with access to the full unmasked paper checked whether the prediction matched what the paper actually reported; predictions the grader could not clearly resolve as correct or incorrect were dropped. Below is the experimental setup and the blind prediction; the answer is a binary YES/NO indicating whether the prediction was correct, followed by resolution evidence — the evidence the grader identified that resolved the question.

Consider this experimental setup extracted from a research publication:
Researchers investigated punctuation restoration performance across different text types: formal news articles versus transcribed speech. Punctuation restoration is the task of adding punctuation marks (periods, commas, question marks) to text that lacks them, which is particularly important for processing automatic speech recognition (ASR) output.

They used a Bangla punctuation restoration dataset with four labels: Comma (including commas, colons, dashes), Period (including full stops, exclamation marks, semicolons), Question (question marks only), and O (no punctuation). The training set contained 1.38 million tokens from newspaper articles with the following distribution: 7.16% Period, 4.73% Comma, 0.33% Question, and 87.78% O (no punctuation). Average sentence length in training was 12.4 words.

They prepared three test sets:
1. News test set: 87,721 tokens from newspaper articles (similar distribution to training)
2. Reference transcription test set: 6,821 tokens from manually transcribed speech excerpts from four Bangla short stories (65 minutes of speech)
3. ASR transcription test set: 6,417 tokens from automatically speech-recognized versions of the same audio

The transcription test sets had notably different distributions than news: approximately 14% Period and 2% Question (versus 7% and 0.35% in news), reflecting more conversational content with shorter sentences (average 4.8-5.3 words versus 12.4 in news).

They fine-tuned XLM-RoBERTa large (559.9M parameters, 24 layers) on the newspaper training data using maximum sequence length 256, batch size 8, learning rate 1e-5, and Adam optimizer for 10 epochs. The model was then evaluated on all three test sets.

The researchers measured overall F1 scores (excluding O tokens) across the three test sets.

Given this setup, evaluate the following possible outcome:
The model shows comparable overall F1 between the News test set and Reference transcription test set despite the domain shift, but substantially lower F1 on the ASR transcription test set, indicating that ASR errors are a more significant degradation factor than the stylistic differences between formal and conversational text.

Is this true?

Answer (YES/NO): NO